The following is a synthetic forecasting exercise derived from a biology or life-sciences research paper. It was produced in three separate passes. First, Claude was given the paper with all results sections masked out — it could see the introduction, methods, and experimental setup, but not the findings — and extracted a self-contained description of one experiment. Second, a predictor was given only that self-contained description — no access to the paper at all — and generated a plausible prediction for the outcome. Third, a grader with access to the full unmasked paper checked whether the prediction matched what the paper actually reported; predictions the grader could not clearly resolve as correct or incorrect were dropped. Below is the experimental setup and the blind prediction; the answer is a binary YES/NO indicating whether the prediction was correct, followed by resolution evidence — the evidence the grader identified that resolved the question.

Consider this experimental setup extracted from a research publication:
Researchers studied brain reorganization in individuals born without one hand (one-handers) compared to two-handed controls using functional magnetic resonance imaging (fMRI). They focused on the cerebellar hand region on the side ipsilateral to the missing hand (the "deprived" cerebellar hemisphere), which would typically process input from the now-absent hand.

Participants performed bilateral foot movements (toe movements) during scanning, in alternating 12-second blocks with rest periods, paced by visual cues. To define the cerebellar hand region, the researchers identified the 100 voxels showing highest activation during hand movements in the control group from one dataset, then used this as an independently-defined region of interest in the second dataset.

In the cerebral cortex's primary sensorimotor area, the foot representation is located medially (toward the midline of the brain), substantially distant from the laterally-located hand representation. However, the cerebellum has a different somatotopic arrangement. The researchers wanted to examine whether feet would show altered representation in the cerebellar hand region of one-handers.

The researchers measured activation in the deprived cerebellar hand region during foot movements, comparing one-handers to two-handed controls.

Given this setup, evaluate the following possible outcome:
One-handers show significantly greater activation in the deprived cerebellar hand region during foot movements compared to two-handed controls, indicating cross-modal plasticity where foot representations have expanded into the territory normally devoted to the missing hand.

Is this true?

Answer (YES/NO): YES